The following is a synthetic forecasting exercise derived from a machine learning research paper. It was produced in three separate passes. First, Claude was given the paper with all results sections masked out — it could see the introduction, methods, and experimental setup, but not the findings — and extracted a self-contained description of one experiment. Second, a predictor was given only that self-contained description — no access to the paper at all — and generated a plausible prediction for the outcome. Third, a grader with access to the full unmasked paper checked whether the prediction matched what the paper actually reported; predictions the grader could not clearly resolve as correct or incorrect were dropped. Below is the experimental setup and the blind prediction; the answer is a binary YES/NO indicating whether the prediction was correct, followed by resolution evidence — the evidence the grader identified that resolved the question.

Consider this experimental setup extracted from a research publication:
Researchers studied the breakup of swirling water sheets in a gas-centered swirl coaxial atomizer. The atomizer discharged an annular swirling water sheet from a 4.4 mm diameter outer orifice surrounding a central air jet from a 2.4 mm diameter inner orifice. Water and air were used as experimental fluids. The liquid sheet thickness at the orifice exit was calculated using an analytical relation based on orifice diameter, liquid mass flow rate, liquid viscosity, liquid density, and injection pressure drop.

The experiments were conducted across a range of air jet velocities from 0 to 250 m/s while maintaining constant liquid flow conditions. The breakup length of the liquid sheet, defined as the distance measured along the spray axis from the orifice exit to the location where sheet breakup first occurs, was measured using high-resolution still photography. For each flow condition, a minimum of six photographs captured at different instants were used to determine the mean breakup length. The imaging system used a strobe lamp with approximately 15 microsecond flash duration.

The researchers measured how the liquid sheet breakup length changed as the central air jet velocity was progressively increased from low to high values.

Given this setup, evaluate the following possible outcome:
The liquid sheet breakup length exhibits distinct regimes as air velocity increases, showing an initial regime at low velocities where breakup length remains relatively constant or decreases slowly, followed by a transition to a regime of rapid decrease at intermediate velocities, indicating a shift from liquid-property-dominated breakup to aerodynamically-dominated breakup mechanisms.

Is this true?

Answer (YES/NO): NO